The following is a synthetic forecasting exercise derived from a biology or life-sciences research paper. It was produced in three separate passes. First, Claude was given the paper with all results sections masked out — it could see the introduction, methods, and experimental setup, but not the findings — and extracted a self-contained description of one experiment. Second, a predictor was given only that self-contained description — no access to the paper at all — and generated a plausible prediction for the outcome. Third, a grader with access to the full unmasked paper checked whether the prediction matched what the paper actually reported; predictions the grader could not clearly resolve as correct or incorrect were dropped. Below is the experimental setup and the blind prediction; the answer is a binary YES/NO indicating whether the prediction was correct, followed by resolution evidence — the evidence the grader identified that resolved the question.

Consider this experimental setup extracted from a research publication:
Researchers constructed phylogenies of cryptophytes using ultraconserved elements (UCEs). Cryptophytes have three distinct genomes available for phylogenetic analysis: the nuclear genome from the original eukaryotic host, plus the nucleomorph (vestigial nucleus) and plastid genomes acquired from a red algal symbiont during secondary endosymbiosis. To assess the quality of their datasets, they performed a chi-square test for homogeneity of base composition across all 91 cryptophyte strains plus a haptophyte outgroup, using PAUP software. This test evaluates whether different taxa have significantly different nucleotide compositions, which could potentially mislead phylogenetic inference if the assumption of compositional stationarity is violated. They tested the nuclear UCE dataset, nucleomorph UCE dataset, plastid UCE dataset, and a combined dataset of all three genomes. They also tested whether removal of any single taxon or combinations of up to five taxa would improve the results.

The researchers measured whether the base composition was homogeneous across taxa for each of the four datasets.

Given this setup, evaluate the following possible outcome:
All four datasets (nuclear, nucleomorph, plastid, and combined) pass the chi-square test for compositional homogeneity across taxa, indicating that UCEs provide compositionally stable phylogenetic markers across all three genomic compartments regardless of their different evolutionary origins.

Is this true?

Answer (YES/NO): NO